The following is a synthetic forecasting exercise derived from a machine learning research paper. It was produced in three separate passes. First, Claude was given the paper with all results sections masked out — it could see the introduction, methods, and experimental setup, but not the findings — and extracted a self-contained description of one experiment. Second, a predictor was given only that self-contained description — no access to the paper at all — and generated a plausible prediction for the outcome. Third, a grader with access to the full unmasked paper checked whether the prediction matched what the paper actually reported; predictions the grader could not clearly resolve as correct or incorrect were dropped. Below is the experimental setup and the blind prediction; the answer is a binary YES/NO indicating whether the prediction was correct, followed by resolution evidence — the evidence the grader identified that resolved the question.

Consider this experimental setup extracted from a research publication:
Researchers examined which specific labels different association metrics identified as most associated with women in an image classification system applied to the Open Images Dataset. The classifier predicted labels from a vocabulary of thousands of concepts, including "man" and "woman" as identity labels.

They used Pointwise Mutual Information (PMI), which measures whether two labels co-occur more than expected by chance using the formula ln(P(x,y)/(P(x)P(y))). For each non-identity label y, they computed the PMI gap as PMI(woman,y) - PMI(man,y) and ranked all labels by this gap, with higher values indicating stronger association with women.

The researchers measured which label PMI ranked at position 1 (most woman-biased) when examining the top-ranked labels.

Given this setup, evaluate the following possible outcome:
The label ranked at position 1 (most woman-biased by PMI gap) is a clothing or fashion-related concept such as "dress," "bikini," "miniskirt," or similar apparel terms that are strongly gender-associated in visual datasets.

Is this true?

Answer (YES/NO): NO